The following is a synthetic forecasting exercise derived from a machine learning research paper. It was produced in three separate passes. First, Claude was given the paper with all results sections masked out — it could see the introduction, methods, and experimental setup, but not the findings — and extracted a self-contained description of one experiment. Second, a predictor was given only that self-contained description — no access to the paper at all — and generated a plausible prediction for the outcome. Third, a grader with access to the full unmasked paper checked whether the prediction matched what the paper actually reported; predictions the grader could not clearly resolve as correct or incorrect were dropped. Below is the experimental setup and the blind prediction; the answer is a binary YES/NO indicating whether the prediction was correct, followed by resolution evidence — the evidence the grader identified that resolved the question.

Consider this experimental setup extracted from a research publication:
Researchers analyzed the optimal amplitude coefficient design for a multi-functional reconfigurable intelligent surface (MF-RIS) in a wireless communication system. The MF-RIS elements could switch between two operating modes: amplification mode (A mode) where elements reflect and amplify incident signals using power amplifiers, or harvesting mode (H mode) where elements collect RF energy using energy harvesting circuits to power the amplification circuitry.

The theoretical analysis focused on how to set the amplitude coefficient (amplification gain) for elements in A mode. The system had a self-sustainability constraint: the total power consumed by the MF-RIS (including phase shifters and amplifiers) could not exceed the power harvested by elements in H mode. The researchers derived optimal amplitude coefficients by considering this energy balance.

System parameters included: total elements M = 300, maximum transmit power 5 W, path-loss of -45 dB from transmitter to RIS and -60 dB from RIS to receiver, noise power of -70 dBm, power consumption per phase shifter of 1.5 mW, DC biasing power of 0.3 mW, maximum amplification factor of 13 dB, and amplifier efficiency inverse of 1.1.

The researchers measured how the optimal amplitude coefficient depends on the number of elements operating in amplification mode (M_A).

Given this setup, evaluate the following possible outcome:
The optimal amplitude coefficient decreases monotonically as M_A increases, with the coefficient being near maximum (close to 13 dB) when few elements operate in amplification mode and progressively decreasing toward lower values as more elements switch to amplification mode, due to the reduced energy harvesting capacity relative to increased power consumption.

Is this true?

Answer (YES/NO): NO